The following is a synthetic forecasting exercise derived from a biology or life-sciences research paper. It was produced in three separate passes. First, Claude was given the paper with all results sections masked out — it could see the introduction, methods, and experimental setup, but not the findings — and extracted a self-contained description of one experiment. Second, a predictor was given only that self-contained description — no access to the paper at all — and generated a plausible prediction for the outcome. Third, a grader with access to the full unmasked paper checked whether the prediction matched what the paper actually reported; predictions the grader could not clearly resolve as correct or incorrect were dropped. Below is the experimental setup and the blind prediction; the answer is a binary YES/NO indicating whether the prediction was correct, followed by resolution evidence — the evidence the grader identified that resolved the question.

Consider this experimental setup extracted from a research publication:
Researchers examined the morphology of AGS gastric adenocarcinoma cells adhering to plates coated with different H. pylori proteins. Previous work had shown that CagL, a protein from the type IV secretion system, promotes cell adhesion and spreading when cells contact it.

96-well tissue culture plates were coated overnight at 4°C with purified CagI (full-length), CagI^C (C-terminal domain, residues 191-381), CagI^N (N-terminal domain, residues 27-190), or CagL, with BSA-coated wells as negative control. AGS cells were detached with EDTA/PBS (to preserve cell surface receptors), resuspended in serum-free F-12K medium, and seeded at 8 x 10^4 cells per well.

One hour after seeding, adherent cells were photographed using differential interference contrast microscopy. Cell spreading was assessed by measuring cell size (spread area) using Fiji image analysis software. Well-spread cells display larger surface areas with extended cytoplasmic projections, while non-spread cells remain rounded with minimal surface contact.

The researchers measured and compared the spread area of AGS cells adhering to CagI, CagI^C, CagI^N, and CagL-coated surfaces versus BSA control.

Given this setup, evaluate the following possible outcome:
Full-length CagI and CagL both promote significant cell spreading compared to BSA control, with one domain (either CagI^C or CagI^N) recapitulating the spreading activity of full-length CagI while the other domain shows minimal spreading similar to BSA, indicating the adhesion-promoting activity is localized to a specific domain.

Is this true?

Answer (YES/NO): NO